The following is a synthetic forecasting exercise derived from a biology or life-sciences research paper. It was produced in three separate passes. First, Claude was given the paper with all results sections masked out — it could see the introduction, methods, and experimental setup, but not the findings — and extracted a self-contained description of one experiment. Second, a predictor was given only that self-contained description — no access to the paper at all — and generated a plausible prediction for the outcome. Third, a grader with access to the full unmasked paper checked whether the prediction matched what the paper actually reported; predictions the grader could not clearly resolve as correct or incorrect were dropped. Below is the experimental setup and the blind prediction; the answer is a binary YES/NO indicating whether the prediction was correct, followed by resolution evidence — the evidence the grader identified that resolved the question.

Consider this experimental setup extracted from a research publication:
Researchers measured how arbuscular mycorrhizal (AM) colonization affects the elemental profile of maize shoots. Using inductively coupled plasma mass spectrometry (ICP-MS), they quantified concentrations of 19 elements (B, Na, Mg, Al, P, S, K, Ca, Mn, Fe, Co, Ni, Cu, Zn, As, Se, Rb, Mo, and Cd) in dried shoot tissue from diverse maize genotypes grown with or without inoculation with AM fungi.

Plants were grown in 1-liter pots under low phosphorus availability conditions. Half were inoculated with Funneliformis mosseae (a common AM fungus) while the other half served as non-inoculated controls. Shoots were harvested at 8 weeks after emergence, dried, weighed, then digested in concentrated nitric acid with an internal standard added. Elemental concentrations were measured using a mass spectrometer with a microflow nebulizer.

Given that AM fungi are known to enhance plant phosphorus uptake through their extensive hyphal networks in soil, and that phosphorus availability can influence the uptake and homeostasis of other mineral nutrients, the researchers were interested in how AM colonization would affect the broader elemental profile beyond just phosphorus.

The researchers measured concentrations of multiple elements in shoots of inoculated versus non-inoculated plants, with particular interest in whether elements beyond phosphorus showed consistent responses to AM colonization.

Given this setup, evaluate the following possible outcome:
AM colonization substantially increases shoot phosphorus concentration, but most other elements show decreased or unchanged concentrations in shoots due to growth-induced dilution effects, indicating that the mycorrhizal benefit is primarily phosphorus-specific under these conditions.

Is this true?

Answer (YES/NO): NO